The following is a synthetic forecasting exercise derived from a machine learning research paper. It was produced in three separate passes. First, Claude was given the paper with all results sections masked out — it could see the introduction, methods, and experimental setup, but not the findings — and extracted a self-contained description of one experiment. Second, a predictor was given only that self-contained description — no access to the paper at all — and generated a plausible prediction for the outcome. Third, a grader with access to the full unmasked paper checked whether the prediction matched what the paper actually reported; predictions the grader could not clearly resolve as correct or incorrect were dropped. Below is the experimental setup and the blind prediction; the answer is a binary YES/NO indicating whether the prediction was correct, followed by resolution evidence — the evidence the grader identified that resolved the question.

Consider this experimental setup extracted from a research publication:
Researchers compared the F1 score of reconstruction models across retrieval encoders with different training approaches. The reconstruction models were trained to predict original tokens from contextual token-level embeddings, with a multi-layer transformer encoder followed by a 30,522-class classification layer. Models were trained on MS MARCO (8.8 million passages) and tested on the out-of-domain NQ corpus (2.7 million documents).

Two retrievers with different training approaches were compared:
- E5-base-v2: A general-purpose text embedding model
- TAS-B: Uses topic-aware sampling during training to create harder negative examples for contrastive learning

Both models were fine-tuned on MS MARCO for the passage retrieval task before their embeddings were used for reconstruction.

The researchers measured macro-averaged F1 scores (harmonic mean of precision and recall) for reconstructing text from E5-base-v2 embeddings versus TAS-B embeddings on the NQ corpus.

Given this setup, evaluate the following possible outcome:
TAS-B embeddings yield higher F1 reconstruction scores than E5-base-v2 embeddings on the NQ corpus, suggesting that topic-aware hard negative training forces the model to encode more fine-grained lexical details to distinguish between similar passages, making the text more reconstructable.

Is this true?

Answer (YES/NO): YES